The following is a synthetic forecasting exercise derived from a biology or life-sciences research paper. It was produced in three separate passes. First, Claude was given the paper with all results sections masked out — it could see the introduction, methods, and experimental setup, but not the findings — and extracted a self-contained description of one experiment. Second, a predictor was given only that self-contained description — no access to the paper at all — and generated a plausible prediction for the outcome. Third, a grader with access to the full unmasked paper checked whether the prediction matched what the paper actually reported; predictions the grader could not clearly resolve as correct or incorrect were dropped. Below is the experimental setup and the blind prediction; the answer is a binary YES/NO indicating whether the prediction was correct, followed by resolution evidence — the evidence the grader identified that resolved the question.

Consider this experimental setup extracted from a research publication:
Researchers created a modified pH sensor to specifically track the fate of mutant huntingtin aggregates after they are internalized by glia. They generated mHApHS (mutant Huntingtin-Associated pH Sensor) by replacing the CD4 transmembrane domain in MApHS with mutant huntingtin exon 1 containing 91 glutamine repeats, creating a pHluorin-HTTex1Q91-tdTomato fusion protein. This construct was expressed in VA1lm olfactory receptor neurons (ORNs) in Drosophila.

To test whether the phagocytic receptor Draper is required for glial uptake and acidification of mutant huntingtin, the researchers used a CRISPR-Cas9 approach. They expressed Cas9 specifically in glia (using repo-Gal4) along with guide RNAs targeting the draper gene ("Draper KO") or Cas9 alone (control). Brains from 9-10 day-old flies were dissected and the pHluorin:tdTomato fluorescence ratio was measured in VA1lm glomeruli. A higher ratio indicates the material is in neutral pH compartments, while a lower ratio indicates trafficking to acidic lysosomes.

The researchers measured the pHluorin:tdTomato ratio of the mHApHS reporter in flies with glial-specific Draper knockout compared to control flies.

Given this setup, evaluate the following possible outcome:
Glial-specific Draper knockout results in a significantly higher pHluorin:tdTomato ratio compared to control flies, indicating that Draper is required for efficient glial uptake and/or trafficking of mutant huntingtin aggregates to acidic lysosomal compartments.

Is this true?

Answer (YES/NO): YES